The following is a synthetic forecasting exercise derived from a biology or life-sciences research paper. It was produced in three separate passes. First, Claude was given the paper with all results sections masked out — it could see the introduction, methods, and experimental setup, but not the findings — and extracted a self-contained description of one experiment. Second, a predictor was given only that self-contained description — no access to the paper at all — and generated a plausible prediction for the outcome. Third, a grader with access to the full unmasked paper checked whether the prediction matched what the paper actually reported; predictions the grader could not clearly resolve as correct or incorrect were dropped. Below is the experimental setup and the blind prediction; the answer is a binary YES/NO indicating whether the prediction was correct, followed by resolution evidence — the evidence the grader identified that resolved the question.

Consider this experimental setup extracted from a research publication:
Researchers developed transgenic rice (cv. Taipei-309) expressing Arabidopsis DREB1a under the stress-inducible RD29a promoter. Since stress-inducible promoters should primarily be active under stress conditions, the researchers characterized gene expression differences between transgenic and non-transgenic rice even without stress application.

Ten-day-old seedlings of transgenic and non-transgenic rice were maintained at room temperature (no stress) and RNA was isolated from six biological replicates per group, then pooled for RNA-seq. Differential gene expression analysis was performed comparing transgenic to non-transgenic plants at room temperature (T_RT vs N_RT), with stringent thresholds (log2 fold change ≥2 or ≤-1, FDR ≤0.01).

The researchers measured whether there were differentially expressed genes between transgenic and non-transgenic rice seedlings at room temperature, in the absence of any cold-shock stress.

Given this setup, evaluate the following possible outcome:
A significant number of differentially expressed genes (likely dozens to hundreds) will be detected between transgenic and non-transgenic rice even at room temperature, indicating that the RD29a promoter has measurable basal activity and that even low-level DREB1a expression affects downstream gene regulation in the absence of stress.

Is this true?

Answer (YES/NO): YES